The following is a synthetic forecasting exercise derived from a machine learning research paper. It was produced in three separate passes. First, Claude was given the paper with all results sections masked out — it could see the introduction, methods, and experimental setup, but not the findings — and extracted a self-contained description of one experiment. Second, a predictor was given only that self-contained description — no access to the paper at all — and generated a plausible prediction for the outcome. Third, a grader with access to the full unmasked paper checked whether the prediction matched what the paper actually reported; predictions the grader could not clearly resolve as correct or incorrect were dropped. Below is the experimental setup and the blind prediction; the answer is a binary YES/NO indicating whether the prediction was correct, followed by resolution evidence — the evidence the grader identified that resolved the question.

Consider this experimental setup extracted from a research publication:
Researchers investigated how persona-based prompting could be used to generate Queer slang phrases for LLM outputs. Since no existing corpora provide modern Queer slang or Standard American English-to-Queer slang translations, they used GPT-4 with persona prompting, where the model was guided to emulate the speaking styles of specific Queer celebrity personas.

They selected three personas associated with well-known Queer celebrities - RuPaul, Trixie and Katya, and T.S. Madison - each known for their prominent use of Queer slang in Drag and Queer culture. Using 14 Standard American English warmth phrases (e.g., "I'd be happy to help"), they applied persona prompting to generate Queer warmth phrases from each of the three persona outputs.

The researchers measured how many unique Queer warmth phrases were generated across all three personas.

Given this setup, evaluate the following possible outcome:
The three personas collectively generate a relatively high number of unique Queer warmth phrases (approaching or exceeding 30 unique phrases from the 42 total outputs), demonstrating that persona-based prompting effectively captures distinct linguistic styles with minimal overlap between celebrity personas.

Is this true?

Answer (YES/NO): YES